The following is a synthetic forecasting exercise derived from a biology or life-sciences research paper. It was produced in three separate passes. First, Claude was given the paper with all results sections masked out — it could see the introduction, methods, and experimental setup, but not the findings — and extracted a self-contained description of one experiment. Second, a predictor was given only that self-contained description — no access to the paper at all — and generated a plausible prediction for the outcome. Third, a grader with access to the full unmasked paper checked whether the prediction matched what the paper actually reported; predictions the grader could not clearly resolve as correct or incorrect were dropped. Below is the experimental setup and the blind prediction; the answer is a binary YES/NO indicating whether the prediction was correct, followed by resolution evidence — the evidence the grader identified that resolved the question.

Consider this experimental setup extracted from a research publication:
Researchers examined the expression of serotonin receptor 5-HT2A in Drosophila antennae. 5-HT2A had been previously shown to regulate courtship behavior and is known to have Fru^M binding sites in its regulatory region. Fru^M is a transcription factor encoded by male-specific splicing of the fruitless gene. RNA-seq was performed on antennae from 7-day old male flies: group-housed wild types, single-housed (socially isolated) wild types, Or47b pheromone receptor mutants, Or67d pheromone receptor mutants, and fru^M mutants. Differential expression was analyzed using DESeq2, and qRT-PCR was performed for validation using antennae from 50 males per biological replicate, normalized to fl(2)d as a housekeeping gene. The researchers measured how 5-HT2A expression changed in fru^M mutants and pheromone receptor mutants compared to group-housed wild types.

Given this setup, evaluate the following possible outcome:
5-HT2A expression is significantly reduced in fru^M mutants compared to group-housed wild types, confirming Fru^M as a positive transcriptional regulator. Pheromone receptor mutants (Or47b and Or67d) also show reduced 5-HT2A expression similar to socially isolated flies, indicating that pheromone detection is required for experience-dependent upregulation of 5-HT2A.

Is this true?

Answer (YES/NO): NO